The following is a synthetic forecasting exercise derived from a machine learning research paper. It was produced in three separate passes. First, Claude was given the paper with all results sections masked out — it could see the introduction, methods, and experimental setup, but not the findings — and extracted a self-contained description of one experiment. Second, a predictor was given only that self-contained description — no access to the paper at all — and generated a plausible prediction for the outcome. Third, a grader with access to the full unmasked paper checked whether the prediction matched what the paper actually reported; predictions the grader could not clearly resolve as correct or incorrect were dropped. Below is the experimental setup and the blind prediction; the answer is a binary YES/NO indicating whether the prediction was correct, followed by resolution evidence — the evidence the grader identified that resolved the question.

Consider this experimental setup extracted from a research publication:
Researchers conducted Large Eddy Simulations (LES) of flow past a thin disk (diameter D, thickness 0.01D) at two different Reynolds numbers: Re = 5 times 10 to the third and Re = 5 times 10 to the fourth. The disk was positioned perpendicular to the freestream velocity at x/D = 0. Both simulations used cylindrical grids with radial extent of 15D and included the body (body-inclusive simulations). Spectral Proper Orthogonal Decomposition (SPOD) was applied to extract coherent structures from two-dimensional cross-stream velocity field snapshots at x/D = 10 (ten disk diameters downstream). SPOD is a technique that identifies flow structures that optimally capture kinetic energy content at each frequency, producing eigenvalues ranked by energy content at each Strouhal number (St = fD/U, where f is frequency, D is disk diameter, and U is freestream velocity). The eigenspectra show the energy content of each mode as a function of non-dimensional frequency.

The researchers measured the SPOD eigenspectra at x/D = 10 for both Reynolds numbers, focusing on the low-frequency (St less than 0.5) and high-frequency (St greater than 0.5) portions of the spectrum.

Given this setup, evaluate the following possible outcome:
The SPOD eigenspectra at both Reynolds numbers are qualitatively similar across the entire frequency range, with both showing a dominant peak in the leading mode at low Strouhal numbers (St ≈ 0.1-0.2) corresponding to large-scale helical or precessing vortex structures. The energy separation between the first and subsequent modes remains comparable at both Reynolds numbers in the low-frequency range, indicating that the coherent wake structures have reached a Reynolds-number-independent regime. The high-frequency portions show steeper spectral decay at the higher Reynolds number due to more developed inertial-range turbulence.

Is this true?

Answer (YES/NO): NO